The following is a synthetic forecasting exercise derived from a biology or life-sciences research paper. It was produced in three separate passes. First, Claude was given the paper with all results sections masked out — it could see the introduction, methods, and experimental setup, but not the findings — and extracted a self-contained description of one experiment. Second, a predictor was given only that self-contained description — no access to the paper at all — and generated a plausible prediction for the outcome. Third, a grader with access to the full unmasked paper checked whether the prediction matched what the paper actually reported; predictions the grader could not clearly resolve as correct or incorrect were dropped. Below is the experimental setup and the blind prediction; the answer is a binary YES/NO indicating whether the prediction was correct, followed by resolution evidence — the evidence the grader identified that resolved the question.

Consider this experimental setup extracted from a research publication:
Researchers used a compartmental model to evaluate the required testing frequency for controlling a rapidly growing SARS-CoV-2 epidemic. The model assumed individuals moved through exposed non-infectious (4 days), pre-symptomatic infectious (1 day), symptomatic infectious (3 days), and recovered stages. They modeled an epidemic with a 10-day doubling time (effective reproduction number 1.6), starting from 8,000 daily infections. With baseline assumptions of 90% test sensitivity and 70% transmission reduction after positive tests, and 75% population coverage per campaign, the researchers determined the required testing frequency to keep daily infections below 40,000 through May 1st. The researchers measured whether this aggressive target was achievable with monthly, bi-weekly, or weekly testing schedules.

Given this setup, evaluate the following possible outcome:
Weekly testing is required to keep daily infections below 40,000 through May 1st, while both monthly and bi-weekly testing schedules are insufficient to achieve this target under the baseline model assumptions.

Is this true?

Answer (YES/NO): NO